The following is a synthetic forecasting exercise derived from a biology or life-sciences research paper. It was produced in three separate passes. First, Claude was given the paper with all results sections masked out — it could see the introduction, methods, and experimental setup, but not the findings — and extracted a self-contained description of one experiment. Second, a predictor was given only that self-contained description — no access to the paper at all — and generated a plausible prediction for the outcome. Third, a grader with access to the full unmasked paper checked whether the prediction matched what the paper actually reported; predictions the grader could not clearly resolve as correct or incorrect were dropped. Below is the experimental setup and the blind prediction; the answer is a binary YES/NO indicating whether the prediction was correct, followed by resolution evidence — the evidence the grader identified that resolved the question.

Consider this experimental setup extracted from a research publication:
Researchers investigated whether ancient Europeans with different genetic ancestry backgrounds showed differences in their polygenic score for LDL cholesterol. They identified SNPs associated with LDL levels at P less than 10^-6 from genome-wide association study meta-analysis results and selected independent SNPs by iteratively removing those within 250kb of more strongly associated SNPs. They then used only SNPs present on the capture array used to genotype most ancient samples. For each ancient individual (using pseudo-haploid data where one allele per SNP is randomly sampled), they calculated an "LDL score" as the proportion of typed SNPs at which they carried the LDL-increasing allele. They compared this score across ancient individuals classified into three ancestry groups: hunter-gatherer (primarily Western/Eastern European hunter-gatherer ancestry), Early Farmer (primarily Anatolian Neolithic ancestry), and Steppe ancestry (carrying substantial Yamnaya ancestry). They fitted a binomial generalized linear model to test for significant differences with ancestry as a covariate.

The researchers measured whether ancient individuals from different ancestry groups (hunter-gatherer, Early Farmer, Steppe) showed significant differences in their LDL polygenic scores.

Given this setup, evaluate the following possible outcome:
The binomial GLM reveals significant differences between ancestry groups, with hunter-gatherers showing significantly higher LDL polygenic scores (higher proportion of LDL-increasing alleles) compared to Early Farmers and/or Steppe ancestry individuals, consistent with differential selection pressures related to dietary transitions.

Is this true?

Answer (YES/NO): NO